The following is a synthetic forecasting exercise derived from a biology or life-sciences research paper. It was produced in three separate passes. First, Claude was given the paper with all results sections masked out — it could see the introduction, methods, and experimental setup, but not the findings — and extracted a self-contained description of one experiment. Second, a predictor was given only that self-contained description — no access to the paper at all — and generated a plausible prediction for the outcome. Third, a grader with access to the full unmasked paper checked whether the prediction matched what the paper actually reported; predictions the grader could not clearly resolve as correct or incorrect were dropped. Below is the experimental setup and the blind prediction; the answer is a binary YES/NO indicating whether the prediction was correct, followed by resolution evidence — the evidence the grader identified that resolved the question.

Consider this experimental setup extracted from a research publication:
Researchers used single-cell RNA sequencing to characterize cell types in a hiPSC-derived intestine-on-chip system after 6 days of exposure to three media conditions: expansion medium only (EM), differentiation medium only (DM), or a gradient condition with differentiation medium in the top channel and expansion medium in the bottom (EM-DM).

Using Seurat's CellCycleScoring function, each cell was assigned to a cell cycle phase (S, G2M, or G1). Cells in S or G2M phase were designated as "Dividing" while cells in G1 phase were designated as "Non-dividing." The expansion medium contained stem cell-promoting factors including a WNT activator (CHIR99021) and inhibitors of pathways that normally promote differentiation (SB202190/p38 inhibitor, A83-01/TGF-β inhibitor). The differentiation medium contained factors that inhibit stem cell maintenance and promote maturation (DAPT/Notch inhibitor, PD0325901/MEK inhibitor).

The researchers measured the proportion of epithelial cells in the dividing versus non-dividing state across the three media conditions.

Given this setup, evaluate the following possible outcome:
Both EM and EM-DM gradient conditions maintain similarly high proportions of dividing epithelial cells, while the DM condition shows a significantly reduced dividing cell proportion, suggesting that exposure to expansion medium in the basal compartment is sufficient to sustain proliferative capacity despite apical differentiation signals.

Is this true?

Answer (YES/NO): NO